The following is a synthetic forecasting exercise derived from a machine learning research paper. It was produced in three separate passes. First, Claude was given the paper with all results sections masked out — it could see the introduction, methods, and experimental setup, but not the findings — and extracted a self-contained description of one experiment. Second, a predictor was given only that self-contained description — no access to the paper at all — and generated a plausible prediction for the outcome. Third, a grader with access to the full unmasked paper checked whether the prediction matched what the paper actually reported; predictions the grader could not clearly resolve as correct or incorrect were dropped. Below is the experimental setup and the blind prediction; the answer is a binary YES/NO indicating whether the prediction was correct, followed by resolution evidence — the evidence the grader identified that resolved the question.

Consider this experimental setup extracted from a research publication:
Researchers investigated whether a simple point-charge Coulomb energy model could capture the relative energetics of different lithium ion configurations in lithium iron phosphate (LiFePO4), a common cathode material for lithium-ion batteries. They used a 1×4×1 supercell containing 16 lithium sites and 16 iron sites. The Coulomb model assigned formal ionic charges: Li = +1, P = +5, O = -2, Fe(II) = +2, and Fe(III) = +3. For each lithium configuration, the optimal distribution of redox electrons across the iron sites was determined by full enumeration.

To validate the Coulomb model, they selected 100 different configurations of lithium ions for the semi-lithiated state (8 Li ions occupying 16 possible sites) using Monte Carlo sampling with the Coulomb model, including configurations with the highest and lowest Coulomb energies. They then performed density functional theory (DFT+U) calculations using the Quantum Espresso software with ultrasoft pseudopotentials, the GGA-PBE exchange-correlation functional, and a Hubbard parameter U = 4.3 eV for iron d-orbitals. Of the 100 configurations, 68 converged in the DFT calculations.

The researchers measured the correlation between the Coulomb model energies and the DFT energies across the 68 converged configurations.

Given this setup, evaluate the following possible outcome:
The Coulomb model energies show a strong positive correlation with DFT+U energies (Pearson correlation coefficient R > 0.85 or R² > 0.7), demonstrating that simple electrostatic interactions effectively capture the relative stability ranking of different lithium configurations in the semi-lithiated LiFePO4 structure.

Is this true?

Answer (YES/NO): YES